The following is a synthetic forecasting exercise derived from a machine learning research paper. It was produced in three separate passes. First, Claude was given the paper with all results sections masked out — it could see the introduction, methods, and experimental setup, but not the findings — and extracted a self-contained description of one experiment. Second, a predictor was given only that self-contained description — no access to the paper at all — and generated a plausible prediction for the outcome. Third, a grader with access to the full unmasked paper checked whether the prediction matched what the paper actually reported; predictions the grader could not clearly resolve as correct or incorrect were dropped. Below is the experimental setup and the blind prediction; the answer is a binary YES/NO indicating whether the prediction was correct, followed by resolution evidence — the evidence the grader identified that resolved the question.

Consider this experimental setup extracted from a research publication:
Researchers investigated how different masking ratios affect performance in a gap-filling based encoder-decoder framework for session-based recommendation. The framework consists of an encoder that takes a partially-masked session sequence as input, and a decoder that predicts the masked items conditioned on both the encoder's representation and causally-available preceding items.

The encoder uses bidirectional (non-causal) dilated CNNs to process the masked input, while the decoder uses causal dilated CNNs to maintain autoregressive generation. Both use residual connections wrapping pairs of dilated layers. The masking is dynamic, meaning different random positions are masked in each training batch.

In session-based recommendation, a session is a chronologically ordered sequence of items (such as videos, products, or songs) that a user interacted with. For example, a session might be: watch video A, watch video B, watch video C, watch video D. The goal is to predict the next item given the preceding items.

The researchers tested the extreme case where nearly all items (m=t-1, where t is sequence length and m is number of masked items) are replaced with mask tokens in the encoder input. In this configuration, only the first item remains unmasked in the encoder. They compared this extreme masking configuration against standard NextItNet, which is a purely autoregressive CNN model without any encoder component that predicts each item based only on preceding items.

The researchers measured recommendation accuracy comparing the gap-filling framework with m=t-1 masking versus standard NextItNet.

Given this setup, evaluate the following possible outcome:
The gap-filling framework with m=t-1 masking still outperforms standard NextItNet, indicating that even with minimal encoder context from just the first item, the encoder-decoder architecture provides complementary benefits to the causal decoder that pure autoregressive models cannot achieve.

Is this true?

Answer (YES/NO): NO